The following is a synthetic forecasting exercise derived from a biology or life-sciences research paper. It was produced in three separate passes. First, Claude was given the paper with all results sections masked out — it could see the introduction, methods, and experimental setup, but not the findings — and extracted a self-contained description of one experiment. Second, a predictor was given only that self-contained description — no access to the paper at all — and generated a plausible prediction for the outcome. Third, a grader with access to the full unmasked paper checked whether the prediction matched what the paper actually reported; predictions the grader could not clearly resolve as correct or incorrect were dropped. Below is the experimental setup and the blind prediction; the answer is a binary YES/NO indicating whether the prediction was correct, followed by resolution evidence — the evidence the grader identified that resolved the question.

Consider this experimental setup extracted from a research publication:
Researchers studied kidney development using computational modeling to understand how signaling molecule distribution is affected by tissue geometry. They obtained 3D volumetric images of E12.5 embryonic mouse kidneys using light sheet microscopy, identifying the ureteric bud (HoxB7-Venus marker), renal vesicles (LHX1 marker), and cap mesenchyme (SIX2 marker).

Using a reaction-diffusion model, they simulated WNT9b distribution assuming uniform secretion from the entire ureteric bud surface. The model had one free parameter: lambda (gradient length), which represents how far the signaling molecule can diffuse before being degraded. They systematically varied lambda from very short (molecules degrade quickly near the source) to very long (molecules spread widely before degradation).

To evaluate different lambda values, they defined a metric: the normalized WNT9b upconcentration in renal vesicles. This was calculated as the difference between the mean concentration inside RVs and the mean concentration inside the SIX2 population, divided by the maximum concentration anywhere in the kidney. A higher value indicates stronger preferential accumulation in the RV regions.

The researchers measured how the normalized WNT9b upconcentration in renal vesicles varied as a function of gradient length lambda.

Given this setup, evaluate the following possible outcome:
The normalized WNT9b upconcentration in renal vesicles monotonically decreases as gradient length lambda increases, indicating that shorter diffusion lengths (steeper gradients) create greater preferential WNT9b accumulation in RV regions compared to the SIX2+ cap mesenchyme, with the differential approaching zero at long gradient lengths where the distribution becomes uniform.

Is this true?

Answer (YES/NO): NO